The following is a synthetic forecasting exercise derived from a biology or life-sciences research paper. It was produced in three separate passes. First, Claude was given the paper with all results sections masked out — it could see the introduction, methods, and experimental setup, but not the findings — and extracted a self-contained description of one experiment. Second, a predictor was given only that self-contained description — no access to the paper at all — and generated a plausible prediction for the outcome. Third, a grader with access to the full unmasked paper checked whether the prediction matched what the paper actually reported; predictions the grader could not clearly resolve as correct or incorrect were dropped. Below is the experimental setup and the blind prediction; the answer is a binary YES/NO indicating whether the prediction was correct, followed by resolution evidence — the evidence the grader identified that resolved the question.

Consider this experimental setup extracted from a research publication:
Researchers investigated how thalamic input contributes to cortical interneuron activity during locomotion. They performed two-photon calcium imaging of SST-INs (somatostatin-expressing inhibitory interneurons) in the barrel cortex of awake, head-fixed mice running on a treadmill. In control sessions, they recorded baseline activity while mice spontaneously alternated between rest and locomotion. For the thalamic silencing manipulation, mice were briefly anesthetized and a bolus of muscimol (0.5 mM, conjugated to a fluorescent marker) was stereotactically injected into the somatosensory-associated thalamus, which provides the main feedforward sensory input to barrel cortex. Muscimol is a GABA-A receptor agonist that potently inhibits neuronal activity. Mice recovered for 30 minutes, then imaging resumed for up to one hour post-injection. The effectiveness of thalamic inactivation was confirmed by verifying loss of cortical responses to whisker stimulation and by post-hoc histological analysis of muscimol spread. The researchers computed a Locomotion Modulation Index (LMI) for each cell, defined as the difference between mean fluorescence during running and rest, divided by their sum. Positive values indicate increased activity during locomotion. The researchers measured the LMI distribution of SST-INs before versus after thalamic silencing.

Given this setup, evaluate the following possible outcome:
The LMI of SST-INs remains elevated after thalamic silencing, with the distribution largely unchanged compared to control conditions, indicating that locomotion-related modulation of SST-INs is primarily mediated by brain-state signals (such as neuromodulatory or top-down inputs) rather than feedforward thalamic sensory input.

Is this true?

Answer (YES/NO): NO